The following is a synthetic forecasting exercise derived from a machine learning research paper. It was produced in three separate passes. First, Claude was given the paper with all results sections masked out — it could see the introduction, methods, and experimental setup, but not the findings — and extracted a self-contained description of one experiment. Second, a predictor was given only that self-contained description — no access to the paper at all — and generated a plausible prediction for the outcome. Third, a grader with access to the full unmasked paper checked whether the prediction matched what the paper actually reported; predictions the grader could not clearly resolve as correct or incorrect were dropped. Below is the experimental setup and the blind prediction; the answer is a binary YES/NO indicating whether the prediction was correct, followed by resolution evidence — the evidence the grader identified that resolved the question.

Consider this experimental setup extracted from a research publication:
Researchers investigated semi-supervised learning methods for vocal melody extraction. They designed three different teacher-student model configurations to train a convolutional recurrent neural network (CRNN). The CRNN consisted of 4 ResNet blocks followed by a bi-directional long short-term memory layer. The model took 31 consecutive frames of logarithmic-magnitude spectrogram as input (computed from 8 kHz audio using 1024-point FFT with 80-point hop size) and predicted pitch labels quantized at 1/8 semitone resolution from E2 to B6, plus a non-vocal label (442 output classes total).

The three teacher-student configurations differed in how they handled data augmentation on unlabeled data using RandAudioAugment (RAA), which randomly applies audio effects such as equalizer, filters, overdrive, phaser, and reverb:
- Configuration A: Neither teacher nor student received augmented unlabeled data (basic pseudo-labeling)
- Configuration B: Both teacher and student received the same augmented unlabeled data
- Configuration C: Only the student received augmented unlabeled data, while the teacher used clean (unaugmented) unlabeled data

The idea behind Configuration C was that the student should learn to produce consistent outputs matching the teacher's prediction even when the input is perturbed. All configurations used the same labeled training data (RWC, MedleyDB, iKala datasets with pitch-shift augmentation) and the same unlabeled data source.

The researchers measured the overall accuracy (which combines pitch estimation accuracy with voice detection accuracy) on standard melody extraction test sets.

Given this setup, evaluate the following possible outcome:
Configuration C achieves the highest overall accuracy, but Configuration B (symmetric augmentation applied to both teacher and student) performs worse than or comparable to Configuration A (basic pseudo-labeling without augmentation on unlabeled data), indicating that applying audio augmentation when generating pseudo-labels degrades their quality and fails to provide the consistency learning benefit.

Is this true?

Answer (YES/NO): YES